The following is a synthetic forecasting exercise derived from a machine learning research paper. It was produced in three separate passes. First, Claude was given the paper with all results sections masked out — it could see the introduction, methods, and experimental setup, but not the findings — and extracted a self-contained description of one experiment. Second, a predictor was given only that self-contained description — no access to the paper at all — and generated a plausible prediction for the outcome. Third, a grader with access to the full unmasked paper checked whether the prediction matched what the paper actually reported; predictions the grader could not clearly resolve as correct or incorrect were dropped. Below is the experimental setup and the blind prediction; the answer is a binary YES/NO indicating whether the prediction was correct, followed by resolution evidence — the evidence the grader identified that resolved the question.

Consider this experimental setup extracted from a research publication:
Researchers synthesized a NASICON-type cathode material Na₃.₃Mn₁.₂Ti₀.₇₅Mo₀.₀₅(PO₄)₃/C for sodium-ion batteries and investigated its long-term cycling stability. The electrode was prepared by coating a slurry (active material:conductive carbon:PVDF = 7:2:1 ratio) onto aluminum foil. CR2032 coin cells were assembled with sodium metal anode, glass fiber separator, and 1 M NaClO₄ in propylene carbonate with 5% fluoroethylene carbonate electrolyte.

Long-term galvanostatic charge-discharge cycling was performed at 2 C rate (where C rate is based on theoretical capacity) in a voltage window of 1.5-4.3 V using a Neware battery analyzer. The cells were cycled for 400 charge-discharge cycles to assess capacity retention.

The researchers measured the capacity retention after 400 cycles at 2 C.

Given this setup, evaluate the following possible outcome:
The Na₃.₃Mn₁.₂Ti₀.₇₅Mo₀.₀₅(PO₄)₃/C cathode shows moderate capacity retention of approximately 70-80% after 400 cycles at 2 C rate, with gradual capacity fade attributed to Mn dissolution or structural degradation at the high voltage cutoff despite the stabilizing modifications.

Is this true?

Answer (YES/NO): YES